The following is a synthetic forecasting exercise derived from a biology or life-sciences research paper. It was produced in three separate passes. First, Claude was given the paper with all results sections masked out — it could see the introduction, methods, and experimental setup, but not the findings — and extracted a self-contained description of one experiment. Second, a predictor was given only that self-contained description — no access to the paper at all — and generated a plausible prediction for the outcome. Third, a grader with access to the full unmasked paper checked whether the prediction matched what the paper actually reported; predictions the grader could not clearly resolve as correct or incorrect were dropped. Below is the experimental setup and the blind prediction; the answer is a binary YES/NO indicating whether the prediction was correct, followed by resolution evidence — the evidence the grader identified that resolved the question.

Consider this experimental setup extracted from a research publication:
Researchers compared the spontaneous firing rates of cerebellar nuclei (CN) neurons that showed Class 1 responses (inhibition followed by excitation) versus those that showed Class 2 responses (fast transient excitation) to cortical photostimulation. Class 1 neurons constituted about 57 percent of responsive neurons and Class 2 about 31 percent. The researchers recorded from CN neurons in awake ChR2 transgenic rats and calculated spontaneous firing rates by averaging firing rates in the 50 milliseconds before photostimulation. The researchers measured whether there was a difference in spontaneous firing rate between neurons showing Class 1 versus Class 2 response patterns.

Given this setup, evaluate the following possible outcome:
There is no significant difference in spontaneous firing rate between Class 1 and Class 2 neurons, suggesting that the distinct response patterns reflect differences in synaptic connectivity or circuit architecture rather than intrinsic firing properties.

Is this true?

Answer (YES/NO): NO